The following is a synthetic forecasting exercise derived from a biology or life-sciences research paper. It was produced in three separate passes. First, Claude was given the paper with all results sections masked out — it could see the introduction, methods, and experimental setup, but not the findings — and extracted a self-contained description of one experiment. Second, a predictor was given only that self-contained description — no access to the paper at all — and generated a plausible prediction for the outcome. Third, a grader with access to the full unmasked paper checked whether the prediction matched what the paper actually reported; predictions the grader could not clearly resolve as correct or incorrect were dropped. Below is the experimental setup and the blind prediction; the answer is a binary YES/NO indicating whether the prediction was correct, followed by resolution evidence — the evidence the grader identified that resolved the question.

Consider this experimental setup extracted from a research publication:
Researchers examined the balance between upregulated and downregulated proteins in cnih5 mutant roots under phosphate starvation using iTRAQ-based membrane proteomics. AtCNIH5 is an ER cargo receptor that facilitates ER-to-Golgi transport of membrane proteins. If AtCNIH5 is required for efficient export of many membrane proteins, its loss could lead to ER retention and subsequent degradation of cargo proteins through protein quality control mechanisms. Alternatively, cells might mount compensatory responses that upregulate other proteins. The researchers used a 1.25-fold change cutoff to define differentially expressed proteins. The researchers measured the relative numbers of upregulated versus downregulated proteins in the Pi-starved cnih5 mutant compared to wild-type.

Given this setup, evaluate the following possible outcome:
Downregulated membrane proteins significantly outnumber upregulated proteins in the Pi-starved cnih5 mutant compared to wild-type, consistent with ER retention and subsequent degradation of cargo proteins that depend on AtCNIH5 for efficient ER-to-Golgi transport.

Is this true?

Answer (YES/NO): NO